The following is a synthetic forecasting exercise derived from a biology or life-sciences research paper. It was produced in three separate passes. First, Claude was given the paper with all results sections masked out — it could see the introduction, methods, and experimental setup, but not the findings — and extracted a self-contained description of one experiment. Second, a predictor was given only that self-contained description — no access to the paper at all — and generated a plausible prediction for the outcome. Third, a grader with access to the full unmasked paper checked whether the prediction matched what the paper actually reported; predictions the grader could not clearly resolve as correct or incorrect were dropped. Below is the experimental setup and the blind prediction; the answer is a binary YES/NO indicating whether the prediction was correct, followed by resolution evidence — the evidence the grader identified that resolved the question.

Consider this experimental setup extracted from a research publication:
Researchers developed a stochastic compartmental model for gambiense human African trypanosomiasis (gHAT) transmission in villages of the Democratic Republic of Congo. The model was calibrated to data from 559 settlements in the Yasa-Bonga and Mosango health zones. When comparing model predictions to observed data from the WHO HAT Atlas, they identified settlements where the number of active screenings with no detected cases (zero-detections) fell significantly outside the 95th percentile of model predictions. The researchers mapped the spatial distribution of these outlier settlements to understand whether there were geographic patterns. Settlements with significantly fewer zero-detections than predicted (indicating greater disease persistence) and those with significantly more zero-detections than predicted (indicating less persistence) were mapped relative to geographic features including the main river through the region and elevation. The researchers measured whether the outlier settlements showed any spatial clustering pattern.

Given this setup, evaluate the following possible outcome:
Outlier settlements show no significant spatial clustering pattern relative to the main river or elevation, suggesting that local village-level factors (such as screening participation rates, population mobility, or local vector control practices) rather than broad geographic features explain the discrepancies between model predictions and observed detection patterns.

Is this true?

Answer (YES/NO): NO